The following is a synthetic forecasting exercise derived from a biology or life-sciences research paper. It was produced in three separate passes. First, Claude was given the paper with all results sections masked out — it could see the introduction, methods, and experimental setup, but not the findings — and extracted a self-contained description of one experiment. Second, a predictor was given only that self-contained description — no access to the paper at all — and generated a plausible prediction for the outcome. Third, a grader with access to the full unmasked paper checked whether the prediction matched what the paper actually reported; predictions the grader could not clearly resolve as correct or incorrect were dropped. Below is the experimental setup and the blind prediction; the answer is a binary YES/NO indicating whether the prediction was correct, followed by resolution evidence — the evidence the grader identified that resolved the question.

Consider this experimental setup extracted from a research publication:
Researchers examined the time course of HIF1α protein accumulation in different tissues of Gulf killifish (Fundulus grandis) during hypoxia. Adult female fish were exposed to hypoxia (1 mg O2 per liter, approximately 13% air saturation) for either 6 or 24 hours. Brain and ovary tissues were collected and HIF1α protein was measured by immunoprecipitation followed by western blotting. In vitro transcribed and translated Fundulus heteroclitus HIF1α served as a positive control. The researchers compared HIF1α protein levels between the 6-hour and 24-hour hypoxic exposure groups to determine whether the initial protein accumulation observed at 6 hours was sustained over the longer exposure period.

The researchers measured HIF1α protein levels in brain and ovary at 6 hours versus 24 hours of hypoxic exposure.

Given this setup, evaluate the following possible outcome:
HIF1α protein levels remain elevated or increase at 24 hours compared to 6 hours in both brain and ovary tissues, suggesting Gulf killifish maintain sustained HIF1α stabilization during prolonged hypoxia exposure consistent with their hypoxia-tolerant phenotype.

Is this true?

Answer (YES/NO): YES